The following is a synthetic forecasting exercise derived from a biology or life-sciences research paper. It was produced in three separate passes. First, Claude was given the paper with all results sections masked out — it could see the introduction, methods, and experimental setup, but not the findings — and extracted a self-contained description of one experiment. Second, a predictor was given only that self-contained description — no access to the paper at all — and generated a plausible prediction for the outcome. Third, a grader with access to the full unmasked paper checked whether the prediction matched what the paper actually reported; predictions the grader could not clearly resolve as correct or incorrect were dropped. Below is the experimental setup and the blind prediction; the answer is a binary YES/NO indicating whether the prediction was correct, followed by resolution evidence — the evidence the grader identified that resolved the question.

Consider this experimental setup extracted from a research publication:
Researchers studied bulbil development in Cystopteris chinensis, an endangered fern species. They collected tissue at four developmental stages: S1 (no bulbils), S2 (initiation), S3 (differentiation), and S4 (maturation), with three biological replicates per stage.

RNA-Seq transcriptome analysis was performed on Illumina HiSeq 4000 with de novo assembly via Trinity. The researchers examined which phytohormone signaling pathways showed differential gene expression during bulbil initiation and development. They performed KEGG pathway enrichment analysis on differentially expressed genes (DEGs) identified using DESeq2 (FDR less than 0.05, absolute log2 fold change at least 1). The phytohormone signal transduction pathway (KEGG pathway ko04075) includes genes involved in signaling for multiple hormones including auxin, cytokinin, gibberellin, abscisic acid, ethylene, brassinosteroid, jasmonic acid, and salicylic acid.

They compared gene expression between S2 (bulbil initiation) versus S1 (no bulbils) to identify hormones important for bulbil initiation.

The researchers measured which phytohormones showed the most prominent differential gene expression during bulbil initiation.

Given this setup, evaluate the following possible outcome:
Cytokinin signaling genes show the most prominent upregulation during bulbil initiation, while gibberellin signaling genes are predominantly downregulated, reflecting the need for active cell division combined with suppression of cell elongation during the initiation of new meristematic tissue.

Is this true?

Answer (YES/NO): NO